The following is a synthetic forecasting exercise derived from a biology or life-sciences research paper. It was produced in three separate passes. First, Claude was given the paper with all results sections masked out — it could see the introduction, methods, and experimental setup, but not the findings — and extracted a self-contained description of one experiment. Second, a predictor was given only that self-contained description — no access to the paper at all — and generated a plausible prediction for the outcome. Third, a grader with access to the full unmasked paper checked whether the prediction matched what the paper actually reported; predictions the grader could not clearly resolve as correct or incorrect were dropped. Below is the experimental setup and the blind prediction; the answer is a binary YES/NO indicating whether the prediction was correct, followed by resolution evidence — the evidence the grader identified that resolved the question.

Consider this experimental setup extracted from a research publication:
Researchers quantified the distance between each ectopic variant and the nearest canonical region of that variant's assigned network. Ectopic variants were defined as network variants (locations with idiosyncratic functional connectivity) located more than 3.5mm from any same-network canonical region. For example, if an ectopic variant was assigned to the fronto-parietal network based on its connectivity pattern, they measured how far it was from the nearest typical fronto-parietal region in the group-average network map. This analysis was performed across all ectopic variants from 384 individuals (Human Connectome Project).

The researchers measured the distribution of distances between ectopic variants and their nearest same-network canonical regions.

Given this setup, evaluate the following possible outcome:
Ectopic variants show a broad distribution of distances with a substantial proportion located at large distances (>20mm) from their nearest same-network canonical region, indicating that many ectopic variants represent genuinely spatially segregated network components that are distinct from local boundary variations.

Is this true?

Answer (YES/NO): YES